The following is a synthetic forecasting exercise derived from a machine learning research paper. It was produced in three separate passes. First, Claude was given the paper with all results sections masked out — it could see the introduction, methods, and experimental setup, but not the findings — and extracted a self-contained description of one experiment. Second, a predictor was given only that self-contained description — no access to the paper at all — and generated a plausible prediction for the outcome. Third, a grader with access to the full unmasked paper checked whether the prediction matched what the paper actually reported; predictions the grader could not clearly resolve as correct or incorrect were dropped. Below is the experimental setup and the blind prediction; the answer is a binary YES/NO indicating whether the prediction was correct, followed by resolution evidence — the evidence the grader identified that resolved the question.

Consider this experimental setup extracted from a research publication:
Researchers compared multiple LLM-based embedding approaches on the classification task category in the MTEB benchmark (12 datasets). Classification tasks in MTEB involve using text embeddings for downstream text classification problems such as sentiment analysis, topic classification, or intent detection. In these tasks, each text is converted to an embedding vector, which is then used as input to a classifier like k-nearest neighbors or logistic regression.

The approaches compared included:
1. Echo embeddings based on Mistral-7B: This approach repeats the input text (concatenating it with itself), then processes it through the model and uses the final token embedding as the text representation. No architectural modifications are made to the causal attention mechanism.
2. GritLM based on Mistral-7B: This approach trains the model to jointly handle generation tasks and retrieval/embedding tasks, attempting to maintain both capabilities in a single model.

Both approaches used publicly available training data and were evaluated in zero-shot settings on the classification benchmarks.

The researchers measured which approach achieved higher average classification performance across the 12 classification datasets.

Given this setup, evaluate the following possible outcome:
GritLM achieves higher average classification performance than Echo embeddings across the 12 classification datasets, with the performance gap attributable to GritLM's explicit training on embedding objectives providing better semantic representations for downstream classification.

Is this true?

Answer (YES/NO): NO